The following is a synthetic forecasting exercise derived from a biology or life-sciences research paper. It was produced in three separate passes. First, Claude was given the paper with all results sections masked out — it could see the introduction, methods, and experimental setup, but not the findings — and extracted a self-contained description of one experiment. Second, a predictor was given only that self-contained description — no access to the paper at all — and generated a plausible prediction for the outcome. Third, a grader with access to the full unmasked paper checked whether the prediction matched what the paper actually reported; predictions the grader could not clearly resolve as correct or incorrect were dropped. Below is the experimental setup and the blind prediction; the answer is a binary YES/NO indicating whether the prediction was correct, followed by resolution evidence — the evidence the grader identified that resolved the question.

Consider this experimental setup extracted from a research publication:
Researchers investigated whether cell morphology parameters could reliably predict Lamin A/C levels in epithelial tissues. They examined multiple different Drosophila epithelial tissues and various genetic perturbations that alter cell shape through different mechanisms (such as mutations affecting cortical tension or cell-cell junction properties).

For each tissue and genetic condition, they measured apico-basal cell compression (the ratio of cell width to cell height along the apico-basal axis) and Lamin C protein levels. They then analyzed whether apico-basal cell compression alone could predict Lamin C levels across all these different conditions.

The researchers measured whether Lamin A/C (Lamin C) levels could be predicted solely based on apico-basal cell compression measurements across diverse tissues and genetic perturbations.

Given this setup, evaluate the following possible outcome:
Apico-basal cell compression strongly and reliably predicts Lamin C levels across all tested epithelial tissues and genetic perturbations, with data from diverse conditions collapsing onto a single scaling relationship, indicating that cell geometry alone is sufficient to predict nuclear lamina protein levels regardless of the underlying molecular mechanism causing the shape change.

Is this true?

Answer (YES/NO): YES